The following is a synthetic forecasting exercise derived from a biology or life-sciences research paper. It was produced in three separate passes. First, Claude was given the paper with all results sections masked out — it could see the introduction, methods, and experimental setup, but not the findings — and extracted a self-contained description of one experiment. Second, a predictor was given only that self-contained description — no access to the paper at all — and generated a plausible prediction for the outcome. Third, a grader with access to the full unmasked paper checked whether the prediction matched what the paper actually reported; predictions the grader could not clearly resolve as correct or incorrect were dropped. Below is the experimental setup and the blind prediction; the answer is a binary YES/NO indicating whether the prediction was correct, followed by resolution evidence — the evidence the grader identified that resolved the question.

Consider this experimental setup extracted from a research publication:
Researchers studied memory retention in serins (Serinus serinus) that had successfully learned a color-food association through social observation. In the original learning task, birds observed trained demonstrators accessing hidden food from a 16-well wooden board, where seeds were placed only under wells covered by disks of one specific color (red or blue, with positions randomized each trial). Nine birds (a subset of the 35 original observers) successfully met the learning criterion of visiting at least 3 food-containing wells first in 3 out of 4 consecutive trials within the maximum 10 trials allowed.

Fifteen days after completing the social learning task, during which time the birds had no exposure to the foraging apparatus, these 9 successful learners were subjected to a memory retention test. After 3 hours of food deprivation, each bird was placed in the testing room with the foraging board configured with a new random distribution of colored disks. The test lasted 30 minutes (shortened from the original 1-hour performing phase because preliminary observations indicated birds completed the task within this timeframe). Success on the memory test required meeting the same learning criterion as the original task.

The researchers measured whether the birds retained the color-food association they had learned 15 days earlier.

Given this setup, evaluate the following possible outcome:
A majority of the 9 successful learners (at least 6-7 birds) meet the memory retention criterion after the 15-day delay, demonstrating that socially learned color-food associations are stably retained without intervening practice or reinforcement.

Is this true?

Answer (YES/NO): YES